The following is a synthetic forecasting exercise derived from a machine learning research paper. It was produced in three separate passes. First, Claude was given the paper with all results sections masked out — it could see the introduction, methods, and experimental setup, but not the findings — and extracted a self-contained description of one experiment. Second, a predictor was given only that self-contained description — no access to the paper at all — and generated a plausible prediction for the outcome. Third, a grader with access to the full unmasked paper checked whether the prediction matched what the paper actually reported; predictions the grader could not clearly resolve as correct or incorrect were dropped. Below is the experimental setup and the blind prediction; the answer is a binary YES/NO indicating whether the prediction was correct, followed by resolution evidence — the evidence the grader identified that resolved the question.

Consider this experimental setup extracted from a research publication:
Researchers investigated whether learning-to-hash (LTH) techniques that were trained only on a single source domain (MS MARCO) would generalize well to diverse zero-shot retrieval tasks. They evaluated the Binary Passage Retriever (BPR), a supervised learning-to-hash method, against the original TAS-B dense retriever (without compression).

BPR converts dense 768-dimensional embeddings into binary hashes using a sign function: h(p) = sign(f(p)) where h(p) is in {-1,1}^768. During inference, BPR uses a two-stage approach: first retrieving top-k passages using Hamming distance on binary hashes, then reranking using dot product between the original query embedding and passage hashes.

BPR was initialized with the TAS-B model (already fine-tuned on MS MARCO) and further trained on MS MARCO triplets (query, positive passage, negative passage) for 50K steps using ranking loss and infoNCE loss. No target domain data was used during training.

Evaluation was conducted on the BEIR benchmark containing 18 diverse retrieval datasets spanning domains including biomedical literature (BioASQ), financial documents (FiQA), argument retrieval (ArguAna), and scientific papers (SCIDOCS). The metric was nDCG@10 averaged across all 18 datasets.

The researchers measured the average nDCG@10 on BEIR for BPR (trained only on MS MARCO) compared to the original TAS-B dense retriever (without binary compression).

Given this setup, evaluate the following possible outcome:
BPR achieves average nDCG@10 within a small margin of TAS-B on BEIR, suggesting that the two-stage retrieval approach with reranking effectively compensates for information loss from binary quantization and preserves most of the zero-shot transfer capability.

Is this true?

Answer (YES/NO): NO